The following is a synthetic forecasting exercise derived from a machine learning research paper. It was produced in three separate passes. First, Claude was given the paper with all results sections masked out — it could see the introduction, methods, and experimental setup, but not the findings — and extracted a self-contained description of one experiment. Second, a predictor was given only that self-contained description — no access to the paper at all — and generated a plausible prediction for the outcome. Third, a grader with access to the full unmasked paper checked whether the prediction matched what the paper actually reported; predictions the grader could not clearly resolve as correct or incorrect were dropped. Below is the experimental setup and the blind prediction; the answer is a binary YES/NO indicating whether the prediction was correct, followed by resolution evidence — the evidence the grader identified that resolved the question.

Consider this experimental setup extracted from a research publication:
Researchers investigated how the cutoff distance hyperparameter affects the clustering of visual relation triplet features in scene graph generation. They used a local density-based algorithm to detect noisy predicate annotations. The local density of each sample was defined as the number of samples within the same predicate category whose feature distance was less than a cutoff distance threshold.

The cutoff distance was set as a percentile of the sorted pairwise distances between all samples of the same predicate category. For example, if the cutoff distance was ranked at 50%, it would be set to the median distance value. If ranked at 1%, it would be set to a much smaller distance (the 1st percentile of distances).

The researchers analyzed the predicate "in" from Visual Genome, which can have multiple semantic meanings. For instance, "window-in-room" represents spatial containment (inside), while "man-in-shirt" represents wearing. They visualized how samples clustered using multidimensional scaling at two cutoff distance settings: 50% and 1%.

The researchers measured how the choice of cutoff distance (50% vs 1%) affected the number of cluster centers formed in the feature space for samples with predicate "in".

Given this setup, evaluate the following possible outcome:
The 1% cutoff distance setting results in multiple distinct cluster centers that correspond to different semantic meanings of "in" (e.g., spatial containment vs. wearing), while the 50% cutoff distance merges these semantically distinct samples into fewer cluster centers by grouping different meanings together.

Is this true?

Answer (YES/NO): YES